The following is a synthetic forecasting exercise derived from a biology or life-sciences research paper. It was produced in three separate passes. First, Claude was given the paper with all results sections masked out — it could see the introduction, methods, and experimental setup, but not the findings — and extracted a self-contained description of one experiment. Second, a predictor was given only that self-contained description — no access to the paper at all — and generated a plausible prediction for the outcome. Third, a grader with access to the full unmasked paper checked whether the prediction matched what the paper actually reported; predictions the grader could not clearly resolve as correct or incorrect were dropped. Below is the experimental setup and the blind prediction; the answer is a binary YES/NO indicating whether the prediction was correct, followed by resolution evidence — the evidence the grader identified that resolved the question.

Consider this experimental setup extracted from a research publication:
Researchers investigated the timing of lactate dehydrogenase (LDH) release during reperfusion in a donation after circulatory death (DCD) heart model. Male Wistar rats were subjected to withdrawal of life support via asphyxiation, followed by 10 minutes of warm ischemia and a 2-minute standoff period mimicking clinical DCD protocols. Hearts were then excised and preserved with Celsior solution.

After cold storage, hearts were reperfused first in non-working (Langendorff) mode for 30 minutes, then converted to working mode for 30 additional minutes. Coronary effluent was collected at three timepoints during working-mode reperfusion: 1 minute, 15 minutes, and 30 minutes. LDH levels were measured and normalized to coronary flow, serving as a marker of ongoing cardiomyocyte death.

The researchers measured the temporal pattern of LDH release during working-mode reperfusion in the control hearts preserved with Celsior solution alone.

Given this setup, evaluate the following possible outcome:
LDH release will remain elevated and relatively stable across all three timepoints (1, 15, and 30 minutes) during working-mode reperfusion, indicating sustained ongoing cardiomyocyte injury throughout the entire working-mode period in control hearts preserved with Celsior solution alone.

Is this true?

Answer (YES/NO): NO